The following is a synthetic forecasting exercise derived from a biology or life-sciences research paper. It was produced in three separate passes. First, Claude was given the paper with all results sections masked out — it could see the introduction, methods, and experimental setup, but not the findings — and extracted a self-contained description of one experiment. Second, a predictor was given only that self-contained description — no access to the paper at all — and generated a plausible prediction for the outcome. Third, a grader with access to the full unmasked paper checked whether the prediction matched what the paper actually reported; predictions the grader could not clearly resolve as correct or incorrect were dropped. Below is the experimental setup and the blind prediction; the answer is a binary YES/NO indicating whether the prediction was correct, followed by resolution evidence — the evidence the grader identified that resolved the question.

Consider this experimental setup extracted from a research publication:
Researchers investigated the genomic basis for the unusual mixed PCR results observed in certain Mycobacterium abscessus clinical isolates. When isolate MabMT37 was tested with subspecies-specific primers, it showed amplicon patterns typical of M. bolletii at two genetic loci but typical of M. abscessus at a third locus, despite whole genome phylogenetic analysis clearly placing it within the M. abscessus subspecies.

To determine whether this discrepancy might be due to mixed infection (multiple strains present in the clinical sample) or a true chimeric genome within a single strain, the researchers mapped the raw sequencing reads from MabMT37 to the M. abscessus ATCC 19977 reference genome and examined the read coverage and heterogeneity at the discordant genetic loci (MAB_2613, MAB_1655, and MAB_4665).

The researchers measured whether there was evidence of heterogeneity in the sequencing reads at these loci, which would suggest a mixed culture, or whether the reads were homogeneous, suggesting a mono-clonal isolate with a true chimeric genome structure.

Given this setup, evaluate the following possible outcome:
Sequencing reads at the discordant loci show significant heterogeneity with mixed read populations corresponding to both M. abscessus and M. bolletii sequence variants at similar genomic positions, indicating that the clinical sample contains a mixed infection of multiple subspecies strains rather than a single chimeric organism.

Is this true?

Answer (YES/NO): NO